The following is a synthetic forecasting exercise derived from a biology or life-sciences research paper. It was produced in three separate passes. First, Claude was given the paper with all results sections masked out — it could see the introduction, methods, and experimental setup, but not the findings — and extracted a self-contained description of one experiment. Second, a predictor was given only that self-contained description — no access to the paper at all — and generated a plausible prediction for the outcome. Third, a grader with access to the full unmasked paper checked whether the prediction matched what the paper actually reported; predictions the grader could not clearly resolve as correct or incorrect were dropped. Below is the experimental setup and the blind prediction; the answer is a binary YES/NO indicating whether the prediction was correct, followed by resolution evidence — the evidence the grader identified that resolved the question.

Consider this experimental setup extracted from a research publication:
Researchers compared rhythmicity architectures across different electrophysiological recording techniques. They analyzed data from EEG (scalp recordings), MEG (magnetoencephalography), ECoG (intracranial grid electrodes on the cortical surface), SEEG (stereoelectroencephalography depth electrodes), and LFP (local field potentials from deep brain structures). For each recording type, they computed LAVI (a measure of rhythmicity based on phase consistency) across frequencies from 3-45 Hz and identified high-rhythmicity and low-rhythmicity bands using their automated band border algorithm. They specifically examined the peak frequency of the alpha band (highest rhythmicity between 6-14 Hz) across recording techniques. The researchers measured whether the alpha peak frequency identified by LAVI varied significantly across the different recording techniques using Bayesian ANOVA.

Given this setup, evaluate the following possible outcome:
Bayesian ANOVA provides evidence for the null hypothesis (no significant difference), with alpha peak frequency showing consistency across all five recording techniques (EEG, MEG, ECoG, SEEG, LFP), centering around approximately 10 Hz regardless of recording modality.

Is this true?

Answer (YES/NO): NO